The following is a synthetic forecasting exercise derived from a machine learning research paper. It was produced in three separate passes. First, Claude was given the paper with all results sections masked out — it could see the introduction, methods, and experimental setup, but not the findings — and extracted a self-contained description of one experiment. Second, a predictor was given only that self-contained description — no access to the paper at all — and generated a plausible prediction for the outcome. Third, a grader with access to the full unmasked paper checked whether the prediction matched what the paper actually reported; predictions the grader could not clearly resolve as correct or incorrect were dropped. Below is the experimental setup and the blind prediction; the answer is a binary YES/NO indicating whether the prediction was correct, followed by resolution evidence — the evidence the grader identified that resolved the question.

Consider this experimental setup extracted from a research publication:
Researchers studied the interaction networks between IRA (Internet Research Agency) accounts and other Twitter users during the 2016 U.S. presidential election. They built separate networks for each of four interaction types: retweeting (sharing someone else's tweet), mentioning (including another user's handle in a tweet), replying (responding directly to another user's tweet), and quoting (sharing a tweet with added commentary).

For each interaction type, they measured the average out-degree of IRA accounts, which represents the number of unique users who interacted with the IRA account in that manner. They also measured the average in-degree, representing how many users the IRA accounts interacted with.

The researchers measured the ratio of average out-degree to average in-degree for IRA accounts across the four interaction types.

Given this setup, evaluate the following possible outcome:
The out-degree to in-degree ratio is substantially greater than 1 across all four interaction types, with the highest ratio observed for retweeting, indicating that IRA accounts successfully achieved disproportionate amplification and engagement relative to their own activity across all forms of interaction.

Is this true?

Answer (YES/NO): NO